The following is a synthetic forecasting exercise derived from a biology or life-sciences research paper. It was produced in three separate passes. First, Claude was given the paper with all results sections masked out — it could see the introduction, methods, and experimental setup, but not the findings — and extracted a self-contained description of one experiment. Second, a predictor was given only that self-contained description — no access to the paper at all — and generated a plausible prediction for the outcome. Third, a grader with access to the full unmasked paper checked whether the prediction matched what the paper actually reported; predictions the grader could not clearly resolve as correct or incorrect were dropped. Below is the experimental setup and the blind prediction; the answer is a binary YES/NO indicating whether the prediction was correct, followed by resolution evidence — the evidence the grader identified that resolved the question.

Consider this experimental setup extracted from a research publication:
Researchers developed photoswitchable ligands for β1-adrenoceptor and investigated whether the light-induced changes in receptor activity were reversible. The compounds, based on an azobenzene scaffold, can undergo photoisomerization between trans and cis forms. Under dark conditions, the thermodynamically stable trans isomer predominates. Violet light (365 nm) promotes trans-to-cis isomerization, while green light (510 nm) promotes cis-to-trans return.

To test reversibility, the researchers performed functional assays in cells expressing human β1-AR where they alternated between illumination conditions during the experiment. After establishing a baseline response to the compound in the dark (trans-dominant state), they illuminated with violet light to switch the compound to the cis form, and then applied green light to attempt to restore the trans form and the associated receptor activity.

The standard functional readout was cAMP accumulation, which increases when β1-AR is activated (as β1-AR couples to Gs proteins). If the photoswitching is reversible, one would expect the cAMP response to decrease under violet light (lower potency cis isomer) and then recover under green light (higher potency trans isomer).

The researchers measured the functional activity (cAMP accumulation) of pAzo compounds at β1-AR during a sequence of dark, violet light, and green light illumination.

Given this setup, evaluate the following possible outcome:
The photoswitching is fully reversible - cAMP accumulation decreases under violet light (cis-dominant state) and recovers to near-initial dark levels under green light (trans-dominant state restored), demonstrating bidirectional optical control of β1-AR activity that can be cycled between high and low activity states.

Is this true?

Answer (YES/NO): YES